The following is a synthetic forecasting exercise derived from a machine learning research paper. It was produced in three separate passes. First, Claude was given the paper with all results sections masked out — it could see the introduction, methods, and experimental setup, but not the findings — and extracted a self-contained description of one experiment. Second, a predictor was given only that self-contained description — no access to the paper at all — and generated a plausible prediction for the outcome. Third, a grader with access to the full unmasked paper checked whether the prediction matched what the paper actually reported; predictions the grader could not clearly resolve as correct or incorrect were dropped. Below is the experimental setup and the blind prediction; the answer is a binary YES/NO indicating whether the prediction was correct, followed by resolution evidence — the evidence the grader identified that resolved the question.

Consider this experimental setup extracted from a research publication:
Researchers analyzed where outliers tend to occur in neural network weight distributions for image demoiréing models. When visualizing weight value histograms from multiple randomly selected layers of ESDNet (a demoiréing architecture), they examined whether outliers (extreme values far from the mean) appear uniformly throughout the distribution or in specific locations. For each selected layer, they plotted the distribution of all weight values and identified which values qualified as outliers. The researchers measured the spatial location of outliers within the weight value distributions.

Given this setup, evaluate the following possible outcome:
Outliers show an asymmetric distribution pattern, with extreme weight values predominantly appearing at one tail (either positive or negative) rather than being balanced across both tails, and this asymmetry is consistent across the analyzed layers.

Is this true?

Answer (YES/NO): NO